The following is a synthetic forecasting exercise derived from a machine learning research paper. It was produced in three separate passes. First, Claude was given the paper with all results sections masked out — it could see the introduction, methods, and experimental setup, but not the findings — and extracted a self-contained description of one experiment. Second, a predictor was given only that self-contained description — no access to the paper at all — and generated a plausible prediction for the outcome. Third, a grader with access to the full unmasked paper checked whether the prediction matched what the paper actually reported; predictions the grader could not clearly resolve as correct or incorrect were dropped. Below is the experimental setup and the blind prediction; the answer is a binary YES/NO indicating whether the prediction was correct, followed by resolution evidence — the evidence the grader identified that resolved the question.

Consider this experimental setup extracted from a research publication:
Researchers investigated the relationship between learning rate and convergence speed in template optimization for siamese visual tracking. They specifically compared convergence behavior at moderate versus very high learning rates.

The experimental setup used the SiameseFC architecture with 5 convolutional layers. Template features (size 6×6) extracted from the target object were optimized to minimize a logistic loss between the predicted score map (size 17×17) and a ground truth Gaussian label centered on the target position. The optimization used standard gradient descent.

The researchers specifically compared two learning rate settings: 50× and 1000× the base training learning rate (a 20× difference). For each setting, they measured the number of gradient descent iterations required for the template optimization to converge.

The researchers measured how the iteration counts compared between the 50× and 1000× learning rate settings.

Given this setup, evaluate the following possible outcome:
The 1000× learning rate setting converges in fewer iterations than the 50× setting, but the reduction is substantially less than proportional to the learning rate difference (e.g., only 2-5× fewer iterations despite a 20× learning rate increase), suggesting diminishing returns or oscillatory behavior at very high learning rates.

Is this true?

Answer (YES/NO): NO